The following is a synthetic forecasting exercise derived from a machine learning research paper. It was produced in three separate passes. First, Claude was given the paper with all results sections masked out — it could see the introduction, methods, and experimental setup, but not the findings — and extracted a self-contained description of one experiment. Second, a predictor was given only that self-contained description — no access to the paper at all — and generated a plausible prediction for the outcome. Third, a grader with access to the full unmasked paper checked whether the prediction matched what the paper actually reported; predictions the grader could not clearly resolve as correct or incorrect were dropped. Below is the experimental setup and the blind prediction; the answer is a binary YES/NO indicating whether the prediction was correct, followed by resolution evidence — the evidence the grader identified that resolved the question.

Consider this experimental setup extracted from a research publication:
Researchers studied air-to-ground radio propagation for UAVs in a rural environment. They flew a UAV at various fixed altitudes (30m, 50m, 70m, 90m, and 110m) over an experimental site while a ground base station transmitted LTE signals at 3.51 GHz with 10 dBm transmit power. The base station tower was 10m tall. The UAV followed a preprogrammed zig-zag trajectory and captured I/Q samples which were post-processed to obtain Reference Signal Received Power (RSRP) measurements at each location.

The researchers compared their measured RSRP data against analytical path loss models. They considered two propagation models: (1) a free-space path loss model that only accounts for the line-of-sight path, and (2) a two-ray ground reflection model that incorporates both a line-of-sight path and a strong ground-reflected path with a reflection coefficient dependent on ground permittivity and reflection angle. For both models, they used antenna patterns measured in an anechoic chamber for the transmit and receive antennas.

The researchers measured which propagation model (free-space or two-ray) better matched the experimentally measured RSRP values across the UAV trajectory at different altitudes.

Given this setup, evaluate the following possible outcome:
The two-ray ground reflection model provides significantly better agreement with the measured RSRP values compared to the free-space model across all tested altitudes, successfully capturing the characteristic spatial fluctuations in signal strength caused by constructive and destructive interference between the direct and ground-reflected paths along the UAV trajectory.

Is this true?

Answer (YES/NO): NO